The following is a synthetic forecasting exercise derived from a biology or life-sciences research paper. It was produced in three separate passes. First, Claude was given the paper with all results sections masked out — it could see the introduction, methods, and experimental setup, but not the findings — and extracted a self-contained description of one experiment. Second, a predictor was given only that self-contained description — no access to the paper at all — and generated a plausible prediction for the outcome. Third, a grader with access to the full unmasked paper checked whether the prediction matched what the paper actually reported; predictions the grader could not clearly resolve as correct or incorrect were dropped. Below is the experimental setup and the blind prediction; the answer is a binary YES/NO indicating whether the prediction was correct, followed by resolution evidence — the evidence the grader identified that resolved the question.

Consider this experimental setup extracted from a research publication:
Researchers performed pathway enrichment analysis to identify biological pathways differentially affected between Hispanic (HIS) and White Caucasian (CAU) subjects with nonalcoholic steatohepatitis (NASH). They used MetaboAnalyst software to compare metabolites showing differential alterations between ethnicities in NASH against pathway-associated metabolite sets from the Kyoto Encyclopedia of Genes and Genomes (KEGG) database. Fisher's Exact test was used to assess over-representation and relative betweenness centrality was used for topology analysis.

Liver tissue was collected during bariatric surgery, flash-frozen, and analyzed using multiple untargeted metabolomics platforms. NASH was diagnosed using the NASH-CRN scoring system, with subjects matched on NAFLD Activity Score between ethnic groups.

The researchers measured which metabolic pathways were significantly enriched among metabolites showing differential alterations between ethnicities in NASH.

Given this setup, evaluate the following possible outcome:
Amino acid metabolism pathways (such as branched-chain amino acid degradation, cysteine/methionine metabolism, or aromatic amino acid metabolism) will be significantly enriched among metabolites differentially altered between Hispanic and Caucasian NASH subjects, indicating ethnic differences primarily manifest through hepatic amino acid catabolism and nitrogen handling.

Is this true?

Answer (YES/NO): NO